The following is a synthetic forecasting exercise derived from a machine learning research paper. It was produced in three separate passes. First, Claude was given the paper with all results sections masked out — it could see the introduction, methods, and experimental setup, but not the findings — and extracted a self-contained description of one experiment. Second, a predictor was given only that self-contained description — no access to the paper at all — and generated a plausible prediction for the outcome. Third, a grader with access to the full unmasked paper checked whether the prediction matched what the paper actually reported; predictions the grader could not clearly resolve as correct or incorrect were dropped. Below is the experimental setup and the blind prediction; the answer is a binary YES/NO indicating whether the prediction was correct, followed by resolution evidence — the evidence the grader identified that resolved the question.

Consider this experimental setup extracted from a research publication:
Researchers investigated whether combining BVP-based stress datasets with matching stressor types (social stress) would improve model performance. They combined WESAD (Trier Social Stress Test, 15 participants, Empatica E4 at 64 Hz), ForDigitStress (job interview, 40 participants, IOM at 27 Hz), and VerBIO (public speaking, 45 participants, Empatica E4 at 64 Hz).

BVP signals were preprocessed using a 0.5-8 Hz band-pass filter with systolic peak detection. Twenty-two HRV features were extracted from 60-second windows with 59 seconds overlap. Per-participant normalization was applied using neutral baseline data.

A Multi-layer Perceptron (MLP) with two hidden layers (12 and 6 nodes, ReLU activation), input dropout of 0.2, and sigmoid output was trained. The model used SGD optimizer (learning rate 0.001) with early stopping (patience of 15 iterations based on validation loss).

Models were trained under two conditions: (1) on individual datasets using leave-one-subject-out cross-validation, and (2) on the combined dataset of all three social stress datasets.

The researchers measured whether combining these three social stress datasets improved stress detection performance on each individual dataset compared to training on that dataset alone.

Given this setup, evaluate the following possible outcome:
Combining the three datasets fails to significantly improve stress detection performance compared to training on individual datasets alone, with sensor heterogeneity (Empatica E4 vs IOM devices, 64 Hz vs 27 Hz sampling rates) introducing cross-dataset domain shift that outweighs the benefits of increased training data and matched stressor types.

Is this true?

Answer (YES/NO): NO